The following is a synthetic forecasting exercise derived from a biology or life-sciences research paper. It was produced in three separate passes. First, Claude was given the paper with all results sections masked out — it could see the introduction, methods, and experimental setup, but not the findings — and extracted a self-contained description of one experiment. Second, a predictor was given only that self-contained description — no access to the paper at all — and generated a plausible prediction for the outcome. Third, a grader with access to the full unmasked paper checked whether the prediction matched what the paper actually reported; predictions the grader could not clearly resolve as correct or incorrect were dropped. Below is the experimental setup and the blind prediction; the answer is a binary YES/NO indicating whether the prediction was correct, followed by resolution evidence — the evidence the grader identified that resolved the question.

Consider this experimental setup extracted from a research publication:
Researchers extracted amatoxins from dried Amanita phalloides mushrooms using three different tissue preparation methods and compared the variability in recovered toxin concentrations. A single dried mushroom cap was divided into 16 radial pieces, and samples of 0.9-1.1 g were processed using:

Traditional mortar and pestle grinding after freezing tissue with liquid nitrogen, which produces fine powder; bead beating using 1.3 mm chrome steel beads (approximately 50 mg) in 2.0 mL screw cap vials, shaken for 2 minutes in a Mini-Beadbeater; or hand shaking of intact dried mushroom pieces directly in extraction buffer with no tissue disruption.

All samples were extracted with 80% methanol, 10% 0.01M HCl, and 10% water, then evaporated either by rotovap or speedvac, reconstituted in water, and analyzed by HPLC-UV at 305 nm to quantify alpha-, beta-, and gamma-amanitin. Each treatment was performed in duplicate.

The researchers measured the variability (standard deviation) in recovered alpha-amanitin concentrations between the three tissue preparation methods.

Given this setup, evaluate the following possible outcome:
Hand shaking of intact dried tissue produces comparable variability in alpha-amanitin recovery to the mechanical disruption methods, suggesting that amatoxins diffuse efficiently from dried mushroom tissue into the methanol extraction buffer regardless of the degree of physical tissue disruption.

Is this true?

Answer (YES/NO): NO